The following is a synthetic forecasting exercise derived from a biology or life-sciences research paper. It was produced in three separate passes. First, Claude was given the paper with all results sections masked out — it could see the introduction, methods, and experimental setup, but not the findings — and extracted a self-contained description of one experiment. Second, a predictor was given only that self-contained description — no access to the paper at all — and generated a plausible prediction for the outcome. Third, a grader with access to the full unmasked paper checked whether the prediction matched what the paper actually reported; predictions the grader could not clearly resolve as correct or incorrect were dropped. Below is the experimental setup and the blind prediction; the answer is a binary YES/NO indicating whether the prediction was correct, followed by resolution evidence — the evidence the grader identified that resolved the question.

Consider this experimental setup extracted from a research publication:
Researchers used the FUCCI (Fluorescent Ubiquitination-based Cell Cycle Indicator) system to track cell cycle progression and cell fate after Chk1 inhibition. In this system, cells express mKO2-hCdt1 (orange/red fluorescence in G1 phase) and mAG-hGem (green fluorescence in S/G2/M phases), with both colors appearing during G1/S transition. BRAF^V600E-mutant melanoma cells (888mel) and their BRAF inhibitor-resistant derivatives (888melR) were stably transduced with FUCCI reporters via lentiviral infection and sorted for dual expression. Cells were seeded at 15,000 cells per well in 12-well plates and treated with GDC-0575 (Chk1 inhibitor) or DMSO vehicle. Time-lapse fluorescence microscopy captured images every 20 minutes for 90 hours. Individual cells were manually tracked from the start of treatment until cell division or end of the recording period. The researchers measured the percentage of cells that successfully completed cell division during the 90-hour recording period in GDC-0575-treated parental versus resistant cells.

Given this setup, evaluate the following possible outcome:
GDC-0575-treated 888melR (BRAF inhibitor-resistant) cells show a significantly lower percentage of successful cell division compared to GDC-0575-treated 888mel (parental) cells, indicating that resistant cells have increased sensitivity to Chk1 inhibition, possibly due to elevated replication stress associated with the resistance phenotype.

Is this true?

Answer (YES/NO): YES